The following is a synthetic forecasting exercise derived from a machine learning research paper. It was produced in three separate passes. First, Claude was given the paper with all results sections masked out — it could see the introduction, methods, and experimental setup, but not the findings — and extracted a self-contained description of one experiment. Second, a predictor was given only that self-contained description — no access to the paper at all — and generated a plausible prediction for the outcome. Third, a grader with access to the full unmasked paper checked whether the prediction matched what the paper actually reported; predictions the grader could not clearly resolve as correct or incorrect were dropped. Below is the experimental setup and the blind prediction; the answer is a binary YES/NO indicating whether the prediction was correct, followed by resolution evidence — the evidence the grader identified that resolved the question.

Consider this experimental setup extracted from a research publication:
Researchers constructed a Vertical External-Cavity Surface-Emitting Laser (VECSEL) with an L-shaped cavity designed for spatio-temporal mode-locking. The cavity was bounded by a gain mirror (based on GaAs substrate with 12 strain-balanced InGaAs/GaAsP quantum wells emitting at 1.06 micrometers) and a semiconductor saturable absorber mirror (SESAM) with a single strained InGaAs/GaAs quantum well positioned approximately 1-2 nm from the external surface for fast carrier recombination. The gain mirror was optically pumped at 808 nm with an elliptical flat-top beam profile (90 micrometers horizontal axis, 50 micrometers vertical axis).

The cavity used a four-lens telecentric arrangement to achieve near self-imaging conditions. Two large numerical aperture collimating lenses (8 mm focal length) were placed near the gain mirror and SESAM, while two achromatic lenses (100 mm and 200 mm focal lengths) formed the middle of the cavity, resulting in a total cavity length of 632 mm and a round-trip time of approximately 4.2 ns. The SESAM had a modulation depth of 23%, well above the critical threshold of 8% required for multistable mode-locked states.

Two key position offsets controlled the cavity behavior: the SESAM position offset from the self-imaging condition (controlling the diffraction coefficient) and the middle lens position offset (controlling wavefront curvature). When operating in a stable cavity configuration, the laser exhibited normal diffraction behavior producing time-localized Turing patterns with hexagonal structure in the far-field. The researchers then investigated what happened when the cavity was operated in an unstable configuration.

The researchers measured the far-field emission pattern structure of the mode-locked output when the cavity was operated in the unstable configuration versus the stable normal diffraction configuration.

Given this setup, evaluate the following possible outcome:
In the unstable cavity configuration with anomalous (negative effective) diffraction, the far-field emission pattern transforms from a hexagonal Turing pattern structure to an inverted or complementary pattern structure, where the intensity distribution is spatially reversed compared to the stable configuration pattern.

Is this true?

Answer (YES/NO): NO